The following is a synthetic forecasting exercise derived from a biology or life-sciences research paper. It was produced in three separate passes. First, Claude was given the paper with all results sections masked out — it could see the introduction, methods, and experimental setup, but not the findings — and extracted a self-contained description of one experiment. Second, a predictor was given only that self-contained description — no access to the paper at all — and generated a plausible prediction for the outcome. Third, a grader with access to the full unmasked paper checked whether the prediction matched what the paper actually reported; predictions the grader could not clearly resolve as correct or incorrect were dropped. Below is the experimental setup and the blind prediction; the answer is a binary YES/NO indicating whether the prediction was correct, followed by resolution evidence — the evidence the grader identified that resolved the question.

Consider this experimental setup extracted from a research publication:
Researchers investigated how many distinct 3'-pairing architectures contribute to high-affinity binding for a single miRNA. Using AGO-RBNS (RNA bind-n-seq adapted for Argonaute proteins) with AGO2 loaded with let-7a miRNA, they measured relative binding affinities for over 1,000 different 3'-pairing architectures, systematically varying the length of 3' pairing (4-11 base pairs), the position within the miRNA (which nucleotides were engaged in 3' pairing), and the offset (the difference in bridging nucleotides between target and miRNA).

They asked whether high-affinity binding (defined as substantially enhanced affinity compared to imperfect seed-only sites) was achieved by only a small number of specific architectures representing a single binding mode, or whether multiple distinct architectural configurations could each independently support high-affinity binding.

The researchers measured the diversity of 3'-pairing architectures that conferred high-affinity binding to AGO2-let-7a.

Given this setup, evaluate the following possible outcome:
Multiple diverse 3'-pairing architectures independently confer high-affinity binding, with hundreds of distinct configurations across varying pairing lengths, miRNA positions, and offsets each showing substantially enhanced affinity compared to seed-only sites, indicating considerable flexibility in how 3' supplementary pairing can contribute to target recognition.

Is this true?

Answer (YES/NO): NO